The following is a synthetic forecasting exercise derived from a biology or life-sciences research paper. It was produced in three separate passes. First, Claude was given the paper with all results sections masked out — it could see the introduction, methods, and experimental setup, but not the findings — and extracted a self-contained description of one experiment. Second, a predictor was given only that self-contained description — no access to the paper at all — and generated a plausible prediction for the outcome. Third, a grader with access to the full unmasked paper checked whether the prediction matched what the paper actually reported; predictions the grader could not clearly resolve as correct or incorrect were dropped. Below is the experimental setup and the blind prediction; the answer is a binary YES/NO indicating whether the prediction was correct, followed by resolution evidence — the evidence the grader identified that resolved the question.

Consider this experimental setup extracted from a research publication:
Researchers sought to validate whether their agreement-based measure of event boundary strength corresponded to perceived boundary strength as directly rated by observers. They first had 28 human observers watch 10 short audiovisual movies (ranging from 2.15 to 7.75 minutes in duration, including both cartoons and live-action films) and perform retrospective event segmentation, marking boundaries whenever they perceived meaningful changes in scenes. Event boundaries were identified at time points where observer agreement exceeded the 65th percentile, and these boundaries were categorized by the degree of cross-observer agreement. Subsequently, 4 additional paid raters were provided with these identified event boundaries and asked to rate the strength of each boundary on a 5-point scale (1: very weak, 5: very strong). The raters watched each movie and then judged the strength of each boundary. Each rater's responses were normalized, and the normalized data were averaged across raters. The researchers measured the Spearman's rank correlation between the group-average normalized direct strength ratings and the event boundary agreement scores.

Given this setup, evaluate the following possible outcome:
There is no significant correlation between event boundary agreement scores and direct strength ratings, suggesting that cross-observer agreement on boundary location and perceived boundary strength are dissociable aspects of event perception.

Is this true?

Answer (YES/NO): NO